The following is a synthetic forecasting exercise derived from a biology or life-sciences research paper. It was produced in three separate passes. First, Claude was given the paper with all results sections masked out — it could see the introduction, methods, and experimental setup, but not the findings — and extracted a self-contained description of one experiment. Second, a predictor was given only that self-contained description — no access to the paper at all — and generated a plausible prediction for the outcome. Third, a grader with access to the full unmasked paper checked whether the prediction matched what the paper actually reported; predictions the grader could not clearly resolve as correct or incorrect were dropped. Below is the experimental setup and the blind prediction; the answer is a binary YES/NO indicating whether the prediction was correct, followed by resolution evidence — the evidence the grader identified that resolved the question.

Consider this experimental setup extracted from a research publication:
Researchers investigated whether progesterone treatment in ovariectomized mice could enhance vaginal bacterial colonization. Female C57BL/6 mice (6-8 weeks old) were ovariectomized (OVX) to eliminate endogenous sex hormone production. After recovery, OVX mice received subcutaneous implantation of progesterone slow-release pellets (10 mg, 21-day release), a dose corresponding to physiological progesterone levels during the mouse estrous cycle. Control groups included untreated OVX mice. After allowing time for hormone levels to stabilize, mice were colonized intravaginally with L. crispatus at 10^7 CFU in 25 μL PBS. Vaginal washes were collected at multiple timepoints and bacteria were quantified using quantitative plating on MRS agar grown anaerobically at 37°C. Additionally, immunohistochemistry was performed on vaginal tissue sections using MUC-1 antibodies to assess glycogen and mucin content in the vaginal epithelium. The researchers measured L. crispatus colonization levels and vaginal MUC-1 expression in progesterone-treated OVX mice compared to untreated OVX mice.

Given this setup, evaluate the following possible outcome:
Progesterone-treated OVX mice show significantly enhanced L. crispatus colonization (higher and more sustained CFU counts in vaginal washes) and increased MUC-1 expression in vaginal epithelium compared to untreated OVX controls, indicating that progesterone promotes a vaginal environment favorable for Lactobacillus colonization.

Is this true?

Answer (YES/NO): NO